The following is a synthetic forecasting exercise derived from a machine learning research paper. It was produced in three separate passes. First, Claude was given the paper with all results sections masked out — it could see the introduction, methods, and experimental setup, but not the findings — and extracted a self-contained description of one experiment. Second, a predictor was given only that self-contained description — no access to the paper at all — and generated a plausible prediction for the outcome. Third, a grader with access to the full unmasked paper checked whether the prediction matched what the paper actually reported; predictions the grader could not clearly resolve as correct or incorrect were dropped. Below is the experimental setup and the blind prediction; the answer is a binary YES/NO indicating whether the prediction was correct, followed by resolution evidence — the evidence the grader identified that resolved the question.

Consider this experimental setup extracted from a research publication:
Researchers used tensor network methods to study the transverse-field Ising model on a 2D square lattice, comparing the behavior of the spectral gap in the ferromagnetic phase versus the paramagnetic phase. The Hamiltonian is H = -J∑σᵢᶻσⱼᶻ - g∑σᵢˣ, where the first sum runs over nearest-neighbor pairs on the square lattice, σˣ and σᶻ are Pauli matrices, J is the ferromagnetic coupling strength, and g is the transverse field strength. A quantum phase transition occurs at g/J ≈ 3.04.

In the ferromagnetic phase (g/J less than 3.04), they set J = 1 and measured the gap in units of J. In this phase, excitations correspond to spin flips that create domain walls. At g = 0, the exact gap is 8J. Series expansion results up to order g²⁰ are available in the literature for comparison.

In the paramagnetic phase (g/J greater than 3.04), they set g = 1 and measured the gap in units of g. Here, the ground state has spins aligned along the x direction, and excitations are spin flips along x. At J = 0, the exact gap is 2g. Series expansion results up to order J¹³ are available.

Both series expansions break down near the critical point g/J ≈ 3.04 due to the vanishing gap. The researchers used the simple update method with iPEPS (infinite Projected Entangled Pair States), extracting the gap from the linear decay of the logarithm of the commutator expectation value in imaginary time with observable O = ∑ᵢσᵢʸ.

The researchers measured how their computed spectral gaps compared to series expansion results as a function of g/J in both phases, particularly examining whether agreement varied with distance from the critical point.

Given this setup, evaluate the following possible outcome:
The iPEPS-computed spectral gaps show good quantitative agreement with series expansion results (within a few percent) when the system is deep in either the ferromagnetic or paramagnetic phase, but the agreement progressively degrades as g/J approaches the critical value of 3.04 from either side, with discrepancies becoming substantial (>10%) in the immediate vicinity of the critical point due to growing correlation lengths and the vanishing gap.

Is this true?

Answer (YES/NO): YES